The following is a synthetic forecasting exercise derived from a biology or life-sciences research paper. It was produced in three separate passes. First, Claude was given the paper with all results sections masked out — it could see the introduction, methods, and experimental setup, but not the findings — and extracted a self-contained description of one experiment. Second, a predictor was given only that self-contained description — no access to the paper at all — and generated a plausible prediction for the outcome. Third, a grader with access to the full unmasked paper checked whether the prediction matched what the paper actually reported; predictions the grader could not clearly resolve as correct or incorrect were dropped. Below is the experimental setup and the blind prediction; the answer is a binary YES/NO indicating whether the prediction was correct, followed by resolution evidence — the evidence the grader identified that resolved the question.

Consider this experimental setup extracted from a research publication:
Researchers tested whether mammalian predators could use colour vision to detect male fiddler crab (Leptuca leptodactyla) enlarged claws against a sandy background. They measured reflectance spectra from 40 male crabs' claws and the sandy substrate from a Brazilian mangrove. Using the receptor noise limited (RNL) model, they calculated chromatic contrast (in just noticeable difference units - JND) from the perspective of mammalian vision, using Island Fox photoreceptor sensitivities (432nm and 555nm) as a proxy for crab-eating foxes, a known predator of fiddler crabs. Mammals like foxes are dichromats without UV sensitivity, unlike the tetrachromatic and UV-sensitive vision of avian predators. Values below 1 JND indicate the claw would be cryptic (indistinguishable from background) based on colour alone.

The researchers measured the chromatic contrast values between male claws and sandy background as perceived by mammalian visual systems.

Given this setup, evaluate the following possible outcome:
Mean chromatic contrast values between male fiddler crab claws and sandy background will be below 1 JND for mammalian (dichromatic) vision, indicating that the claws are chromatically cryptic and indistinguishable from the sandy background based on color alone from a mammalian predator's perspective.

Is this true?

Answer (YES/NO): YES